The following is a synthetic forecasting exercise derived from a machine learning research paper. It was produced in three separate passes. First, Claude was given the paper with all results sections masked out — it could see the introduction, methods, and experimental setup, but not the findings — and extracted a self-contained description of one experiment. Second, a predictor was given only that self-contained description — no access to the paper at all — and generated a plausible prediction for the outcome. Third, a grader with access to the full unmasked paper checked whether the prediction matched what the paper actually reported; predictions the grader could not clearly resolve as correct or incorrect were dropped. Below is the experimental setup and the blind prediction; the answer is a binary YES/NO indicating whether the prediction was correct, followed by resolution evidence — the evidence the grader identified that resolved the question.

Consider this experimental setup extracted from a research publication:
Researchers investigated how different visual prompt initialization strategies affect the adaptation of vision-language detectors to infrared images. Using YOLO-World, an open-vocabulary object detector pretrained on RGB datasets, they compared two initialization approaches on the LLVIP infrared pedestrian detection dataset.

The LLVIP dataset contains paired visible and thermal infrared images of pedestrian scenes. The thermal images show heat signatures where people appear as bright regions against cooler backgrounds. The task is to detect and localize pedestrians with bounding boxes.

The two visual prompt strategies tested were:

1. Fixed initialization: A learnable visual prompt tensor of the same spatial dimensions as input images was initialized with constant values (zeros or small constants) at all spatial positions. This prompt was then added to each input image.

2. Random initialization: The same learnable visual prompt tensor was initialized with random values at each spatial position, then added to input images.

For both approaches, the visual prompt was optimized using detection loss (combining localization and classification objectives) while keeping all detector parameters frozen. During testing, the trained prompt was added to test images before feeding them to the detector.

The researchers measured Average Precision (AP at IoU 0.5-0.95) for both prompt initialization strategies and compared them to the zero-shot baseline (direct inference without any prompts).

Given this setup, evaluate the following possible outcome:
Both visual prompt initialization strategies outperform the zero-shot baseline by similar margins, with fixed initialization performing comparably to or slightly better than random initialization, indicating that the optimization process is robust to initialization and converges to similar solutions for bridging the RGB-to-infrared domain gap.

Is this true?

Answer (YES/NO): NO